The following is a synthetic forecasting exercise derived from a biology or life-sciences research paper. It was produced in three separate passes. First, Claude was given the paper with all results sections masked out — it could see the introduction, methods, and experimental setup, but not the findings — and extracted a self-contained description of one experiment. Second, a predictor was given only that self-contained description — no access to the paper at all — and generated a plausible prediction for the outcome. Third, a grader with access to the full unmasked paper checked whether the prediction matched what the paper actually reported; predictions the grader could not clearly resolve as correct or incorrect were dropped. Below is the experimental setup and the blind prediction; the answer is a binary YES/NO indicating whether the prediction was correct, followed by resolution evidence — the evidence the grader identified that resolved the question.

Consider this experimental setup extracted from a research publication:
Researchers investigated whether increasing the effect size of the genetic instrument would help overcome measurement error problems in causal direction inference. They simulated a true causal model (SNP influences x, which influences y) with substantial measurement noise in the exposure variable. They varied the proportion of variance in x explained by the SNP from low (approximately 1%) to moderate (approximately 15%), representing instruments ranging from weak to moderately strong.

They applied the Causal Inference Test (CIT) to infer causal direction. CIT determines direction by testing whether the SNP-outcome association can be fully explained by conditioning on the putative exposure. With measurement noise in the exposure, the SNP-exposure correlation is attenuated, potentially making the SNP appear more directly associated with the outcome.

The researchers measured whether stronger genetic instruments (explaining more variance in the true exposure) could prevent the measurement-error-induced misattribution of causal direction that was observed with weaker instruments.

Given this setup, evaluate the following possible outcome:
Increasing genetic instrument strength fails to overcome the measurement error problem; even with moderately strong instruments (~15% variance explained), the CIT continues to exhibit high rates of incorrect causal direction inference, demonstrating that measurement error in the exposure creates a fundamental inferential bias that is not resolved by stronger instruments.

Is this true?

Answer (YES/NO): YES